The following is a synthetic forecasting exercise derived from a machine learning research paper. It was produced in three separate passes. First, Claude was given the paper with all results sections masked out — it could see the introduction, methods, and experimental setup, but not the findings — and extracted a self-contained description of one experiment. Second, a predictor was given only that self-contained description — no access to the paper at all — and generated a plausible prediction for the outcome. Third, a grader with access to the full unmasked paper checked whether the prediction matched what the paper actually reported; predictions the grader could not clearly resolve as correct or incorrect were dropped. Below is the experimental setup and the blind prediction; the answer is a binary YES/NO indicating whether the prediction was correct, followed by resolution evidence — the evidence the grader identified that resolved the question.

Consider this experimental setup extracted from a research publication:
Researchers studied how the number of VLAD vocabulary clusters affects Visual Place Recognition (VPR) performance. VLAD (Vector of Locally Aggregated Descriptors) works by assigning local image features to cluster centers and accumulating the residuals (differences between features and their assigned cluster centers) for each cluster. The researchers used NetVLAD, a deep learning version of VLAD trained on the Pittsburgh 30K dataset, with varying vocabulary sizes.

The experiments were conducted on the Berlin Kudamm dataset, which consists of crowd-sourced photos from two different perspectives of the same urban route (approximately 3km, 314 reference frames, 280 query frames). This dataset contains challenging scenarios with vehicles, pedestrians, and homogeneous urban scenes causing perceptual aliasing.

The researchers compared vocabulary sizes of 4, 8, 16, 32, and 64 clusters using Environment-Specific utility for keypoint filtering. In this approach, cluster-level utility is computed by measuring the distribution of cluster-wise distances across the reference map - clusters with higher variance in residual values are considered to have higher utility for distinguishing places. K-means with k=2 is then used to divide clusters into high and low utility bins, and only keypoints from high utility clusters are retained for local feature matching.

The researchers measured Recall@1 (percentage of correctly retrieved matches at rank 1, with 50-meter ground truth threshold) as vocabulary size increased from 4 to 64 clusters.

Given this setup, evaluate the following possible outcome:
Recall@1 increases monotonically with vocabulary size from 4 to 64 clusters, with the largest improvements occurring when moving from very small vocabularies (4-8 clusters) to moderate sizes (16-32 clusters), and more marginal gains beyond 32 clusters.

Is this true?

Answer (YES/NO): NO